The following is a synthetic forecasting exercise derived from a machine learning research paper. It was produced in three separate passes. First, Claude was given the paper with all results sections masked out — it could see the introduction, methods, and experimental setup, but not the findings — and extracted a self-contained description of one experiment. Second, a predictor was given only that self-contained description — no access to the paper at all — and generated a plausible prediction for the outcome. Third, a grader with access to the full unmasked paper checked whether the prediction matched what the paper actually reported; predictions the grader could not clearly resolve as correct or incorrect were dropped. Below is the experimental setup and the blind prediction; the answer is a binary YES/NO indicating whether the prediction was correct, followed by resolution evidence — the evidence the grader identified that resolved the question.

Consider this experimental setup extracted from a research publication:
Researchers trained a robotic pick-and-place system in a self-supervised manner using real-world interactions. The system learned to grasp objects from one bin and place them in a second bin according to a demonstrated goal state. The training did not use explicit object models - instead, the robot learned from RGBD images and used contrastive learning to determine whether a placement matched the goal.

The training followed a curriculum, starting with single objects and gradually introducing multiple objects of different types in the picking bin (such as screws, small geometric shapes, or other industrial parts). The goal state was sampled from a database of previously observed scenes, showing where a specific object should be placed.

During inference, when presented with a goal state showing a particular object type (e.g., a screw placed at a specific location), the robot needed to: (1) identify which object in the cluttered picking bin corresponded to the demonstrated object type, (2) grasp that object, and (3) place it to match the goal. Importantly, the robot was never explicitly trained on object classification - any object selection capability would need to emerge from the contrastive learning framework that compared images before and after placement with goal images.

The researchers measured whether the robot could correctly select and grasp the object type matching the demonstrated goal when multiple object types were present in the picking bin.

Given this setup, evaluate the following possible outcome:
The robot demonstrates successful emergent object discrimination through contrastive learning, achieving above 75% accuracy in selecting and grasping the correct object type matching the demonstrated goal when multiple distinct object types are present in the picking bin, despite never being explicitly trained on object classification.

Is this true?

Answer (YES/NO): NO